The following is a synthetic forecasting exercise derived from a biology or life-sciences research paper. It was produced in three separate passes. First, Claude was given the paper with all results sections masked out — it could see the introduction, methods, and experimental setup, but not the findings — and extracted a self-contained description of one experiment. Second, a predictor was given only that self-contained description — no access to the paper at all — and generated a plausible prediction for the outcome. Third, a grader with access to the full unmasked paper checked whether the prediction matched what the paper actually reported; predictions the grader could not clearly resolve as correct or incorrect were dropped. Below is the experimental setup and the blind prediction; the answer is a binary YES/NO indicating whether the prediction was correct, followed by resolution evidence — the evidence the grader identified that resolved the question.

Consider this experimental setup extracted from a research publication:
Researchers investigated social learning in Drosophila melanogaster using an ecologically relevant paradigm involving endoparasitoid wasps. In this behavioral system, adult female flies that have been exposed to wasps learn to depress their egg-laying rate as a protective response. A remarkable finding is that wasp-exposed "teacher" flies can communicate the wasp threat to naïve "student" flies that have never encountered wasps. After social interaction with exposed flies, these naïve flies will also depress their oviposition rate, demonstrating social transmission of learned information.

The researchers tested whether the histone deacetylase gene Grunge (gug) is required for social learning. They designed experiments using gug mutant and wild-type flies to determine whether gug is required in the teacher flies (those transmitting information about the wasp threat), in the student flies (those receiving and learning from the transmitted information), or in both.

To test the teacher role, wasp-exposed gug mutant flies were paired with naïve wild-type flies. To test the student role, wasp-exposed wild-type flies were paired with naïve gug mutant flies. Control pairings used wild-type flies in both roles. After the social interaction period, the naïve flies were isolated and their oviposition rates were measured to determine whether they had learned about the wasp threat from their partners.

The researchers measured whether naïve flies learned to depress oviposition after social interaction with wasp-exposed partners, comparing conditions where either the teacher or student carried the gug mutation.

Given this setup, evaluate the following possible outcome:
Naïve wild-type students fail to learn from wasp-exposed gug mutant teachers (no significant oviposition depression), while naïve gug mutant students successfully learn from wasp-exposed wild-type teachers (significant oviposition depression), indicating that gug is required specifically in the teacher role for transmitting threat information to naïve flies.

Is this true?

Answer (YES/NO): NO